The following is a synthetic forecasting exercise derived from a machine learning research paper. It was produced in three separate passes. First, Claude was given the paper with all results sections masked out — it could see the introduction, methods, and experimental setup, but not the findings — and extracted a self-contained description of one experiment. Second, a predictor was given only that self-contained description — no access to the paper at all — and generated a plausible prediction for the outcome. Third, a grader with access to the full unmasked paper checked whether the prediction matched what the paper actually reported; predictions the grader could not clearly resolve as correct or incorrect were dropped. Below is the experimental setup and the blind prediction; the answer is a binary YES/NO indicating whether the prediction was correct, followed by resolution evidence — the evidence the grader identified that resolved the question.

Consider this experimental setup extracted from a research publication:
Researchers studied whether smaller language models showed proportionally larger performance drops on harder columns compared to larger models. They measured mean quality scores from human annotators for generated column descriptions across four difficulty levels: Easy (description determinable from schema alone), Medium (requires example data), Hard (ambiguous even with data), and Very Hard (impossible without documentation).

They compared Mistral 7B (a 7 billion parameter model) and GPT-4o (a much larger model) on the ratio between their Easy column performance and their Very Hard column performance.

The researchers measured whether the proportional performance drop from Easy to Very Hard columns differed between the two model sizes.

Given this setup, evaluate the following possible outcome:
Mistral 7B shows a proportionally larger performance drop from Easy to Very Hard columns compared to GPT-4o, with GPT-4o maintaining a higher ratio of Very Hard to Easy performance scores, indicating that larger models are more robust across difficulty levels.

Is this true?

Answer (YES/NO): YES